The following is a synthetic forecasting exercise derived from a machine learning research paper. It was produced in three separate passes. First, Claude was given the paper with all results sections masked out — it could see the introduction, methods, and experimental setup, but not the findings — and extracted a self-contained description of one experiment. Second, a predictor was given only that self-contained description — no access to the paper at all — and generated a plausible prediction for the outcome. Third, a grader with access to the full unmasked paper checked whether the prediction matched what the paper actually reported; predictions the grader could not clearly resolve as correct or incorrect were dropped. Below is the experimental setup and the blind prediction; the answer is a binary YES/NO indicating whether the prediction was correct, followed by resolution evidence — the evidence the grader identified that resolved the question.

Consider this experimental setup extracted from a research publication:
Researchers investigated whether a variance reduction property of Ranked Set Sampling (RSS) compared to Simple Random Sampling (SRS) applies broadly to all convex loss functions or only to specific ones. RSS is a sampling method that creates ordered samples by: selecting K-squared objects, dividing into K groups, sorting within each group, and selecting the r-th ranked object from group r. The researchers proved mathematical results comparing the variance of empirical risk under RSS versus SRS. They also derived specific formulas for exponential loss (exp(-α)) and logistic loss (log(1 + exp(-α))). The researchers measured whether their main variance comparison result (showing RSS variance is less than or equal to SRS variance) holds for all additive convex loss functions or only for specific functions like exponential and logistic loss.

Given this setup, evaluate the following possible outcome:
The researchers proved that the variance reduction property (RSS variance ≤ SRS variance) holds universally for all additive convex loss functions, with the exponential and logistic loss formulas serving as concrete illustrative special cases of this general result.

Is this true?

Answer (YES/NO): YES